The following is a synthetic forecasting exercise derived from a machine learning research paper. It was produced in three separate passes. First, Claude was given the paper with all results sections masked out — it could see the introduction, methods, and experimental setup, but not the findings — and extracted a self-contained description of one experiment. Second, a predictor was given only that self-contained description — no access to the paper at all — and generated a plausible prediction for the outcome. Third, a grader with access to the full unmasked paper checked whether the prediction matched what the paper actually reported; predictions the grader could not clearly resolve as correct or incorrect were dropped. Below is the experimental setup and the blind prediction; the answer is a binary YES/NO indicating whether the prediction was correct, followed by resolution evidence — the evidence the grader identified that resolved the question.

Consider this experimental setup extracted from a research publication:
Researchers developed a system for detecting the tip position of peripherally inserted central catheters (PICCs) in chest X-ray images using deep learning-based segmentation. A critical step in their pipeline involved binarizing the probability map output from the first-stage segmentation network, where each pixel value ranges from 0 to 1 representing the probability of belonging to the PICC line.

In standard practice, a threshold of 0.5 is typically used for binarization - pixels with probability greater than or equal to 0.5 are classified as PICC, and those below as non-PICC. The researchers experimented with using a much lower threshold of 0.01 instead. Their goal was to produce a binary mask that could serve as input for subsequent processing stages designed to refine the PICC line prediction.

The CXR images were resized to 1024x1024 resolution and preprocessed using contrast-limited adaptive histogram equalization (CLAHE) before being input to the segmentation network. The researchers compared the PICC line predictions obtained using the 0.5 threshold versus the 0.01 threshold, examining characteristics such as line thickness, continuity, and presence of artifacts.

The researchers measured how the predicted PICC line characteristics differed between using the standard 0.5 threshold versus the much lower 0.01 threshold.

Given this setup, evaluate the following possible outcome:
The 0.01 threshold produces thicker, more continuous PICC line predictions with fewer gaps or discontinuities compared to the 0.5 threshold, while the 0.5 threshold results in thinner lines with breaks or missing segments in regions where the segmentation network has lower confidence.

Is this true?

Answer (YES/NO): YES